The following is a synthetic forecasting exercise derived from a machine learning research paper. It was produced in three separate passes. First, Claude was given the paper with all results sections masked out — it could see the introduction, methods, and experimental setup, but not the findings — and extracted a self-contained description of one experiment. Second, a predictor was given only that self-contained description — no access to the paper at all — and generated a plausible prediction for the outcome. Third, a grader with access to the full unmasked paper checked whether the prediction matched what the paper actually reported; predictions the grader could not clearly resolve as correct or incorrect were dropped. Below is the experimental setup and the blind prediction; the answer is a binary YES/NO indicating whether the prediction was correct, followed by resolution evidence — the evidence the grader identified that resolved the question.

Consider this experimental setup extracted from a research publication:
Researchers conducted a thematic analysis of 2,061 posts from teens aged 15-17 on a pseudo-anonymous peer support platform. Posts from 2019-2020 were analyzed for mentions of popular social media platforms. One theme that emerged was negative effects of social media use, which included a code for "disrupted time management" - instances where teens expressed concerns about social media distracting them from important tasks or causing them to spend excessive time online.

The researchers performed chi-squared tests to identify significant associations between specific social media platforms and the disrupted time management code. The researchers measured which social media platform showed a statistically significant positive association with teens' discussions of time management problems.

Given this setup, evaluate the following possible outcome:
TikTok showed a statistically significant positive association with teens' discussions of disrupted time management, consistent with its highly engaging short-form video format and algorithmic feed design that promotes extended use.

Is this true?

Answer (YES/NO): NO